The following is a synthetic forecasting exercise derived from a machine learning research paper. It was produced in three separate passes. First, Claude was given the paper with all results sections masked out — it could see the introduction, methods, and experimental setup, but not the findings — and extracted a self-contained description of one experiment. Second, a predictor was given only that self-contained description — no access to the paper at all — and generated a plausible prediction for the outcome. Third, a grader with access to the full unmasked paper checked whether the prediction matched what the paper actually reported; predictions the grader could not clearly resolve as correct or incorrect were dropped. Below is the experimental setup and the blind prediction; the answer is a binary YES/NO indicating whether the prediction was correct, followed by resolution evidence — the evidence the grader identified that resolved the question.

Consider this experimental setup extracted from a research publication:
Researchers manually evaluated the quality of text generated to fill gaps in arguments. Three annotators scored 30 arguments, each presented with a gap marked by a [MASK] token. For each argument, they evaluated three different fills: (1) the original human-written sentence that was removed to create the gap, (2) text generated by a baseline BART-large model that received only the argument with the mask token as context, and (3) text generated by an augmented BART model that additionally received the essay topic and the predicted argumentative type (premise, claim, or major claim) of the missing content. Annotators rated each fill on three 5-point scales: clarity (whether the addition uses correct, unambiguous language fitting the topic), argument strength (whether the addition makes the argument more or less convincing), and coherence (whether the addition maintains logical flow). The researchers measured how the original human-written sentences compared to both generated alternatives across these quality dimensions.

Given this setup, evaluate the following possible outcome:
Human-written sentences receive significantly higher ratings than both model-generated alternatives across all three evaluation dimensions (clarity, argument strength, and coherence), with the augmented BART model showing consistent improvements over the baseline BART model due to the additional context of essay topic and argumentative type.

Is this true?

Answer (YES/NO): NO